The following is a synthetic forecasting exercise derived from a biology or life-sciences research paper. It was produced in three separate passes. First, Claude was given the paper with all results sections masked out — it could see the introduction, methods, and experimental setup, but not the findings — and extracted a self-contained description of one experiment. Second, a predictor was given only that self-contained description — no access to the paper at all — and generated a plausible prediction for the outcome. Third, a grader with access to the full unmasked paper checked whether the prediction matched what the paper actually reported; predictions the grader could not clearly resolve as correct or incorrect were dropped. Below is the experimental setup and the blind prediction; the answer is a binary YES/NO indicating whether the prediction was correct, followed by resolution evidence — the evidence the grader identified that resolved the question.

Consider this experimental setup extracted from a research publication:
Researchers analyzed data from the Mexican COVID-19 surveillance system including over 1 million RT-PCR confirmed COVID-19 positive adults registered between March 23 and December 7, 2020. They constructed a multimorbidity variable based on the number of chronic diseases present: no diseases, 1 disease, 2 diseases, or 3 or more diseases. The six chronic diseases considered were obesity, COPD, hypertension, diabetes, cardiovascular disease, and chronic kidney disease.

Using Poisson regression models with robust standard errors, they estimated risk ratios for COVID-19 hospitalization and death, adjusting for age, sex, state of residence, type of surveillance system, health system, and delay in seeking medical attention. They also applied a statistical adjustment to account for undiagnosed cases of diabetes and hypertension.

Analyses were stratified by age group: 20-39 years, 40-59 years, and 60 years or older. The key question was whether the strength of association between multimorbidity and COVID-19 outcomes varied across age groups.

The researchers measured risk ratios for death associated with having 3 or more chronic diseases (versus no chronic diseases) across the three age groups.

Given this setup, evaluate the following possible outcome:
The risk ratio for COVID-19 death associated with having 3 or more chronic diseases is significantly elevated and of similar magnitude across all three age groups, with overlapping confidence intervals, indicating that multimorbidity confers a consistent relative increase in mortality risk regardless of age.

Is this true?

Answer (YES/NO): NO